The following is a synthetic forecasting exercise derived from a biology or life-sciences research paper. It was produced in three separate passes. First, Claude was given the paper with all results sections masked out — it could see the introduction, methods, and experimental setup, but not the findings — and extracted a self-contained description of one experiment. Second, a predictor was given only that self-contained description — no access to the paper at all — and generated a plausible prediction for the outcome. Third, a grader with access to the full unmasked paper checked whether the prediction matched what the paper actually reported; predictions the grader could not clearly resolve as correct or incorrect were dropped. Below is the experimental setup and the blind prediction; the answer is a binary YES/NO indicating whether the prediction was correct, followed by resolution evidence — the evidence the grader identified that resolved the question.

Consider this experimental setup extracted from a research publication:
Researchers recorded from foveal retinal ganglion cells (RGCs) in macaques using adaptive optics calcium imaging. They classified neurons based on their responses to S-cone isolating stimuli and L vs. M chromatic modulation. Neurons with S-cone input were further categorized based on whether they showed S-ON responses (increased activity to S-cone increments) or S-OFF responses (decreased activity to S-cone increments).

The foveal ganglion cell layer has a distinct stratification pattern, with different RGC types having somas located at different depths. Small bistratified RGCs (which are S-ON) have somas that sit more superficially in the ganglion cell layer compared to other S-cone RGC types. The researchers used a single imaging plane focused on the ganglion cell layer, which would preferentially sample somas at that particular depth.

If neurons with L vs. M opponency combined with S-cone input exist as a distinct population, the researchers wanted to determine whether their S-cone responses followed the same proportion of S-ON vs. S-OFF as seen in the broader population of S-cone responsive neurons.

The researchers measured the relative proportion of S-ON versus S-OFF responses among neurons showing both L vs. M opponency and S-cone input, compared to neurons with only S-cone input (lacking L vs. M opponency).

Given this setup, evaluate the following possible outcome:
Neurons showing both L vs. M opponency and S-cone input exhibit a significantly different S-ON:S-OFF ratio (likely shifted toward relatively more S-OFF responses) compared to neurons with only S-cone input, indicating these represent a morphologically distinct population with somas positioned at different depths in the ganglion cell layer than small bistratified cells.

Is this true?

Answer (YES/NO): NO